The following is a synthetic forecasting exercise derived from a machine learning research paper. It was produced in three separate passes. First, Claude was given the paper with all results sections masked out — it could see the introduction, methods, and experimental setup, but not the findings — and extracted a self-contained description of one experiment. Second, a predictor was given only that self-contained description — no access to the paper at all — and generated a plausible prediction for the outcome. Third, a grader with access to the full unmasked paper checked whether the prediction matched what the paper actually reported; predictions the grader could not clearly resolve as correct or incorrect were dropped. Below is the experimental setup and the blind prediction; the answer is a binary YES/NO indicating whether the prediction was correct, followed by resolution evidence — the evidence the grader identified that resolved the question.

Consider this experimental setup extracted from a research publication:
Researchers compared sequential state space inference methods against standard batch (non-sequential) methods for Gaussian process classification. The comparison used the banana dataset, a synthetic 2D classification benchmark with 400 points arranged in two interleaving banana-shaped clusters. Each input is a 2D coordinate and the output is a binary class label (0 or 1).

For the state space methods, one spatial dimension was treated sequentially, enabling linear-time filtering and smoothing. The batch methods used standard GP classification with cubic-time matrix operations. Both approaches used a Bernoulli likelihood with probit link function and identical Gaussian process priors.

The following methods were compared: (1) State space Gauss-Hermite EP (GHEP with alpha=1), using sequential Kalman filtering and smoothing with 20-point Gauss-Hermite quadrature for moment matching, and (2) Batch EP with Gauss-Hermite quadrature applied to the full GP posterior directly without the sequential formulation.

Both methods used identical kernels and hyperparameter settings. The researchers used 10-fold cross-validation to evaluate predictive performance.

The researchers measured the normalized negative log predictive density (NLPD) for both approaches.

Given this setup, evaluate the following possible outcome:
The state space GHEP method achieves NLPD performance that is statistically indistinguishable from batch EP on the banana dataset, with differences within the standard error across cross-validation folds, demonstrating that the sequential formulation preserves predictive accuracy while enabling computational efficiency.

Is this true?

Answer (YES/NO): YES